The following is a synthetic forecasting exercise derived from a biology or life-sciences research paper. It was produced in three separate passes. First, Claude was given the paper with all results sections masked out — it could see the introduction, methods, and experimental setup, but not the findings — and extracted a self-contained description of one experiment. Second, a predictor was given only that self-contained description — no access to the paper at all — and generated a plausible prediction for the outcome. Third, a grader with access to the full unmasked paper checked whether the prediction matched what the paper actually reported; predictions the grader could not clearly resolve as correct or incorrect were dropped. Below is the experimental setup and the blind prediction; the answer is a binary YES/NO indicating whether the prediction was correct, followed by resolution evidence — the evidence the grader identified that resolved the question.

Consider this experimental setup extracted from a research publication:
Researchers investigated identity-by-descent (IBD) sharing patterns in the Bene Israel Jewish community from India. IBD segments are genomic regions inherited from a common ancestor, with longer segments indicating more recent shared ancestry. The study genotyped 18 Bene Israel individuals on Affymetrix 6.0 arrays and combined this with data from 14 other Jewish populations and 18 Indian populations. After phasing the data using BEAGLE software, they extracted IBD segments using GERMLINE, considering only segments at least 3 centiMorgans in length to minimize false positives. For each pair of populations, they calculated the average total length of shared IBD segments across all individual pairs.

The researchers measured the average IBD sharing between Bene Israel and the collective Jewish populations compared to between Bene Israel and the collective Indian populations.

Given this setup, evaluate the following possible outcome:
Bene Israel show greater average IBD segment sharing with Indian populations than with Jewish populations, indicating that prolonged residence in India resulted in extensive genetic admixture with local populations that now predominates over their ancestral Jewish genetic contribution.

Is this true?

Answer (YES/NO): NO